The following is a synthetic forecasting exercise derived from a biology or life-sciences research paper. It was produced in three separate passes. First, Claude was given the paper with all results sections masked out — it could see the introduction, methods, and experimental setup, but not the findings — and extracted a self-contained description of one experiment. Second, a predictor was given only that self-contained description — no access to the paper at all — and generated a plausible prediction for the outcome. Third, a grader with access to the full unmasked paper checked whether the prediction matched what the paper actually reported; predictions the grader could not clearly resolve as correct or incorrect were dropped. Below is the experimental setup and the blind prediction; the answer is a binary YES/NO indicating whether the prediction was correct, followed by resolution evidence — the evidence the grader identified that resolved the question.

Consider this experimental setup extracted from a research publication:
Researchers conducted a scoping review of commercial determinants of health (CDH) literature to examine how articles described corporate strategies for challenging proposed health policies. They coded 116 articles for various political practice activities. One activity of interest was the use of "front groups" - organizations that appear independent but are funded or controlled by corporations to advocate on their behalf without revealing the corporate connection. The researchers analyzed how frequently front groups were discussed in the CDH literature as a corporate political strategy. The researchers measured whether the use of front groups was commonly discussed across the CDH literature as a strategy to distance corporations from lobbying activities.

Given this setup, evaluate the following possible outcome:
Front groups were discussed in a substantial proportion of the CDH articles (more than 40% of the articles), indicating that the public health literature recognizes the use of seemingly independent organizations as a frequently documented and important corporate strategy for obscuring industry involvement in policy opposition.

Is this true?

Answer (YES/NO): NO